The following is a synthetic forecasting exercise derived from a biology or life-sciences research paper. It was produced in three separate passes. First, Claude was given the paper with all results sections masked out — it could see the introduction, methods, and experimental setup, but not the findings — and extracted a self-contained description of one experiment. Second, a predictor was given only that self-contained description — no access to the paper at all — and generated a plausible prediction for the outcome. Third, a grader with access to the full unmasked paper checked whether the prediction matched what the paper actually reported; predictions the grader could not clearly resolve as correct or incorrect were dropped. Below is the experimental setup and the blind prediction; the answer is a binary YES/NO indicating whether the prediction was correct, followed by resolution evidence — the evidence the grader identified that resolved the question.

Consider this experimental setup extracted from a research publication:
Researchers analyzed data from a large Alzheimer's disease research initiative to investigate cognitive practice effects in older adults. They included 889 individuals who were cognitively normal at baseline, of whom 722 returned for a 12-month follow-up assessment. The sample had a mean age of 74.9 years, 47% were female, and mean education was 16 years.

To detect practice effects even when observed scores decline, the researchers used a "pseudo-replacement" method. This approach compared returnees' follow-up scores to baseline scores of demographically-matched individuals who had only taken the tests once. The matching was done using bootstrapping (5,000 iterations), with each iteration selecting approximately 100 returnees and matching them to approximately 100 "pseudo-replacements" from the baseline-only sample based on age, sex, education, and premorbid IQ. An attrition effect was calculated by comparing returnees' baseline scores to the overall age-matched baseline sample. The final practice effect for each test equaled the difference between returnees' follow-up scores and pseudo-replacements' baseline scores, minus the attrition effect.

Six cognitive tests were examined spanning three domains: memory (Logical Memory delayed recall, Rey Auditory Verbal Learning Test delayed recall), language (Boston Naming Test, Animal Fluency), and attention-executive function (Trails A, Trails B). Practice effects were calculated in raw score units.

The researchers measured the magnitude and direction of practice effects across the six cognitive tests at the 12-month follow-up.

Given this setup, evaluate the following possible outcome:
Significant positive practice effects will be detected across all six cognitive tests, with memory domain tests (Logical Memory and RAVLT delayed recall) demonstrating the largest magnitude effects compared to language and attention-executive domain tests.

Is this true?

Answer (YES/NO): NO